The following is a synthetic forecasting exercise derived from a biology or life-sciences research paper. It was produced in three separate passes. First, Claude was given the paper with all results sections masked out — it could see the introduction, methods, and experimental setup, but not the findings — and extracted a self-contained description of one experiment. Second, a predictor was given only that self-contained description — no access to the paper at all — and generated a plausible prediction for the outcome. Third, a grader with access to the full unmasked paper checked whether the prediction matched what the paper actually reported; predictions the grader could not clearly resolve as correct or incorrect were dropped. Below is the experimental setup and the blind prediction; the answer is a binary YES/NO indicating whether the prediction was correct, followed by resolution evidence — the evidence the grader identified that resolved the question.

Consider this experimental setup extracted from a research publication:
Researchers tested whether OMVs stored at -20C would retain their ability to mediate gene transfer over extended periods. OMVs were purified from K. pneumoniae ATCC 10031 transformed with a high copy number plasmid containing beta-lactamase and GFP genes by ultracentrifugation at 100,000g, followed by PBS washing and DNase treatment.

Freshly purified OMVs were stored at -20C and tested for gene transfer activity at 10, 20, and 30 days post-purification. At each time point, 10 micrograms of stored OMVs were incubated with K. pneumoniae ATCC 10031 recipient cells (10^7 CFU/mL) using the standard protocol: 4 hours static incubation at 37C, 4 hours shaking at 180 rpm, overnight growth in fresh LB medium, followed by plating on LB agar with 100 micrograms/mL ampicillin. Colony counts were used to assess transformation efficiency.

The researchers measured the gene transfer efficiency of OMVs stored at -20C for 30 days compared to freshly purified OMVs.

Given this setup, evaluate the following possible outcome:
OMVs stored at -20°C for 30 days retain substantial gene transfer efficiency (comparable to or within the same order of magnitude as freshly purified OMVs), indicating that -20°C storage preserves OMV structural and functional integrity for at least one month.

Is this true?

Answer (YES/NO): NO